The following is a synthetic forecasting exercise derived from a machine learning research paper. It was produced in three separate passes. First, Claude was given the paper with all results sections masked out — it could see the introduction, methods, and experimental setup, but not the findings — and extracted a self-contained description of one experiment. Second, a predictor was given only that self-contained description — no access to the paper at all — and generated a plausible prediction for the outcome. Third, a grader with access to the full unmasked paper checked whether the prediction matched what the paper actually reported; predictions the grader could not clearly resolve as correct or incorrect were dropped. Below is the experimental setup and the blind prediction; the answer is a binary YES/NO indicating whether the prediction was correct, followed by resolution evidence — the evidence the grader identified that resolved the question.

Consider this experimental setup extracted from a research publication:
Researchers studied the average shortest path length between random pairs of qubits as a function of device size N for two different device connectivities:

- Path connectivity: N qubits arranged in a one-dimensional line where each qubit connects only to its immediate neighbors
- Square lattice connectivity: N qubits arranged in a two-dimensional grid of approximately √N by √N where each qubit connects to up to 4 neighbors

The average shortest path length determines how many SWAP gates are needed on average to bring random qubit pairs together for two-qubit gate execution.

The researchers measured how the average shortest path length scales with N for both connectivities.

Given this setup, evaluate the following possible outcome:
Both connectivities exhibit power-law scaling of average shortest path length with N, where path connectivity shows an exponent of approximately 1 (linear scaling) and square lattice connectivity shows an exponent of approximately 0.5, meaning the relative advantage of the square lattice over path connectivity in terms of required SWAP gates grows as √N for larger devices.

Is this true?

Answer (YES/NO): YES